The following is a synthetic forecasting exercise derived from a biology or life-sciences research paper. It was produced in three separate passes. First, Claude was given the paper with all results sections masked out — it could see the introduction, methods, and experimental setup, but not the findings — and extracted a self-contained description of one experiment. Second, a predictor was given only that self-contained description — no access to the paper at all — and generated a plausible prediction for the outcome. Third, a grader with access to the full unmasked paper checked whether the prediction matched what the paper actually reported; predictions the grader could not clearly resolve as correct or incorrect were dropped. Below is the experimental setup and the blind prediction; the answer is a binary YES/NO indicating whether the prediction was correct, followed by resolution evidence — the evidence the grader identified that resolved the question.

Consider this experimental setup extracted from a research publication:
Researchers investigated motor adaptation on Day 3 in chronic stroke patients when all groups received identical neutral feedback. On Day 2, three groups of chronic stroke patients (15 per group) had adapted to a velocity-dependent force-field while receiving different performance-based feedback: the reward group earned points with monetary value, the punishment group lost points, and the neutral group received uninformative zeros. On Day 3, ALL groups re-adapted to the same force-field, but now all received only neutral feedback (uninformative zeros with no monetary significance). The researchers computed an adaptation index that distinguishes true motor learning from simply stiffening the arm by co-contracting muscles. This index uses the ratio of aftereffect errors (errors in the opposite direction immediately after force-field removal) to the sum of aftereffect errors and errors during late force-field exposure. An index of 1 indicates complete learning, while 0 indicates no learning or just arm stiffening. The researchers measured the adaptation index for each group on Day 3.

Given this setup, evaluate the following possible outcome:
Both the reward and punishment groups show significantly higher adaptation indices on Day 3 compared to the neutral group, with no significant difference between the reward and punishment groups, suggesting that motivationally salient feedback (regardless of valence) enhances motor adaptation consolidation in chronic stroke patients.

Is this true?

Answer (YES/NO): YES